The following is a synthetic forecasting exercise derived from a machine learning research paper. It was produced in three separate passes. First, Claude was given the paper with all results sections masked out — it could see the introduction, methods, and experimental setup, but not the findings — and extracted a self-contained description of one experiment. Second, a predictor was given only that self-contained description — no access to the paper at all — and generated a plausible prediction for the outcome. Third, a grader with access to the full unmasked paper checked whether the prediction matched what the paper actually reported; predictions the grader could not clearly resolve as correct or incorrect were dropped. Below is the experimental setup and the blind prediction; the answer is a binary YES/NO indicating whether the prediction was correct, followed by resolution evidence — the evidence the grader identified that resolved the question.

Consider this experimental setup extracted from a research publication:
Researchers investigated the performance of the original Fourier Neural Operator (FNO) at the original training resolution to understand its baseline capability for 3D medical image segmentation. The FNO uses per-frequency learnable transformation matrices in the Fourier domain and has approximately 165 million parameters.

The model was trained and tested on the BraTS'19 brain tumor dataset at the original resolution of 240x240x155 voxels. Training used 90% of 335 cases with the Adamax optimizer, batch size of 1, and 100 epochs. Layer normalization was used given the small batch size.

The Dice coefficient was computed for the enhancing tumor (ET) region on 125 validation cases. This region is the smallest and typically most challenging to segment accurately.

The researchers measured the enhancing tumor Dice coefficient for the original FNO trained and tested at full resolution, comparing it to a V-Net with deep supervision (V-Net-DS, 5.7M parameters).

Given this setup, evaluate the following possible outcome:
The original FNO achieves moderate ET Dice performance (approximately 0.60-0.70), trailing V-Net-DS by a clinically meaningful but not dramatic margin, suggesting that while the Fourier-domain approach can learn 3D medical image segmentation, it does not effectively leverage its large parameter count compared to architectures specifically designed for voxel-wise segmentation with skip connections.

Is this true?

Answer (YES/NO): NO